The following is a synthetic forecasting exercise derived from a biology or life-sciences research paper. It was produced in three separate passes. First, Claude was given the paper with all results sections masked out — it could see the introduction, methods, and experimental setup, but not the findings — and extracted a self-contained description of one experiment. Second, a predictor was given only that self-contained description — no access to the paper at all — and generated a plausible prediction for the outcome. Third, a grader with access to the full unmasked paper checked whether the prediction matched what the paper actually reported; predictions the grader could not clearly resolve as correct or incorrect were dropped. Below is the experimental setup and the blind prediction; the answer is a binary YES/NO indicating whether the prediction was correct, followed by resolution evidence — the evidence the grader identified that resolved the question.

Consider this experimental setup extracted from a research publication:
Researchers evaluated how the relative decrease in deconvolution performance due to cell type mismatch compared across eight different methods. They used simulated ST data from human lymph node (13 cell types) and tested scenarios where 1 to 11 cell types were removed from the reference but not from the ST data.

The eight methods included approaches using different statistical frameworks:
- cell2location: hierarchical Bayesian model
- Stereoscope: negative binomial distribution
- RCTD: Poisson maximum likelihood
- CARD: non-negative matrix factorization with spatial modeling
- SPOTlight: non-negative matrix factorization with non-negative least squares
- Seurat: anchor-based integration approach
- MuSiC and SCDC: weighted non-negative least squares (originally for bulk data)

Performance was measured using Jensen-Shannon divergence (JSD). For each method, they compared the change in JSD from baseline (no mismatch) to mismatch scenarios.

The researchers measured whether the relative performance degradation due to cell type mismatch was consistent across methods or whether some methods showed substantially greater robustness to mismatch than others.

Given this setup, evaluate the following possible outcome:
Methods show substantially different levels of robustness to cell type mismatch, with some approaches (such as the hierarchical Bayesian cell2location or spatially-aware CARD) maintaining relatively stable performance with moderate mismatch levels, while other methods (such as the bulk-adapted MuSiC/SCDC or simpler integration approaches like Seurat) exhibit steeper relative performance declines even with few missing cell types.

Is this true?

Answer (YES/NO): NO